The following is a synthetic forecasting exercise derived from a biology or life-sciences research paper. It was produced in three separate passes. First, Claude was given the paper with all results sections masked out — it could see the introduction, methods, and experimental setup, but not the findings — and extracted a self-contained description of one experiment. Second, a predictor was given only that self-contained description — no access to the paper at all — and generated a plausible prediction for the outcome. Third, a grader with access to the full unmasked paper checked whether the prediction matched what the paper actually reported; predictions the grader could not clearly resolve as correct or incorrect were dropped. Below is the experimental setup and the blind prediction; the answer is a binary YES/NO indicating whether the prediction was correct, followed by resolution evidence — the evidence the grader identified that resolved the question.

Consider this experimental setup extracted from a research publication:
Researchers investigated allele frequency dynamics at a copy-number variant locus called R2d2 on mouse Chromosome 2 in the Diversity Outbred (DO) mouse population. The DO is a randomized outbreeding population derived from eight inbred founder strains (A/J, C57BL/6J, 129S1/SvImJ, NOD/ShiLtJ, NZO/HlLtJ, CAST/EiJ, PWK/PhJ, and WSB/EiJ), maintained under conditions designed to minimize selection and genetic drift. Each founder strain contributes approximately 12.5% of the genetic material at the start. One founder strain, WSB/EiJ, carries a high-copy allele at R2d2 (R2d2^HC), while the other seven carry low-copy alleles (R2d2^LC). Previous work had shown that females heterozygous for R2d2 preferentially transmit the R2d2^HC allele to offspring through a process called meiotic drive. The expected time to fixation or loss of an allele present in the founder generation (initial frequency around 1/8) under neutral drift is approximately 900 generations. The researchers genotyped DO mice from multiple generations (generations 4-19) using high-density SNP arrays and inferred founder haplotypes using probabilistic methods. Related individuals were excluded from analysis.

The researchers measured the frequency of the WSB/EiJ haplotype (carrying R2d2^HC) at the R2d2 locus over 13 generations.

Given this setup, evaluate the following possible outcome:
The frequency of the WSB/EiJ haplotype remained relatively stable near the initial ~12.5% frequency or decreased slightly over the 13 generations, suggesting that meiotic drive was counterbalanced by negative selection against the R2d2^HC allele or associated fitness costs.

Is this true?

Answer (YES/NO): NO